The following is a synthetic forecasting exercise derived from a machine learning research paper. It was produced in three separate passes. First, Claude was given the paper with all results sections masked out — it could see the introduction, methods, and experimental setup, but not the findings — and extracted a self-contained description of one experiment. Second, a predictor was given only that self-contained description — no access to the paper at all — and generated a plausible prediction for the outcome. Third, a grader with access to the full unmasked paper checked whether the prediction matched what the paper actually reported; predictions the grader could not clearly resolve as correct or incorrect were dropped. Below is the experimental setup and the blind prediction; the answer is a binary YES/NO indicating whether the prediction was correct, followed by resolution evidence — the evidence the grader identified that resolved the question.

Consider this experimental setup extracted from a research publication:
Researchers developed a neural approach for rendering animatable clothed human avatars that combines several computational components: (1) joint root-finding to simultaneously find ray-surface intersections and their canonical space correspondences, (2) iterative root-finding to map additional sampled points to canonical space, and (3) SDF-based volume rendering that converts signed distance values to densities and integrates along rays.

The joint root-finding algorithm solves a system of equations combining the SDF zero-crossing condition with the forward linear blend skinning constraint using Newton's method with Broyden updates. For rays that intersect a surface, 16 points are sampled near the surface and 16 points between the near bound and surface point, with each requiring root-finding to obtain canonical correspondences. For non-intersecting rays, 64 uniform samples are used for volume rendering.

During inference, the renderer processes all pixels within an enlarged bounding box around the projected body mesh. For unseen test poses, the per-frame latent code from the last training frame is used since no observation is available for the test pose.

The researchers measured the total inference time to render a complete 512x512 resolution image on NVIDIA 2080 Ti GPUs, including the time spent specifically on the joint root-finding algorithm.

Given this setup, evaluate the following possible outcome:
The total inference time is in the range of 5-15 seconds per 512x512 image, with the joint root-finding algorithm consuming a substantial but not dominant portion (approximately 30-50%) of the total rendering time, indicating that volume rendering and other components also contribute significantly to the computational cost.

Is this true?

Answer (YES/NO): NO